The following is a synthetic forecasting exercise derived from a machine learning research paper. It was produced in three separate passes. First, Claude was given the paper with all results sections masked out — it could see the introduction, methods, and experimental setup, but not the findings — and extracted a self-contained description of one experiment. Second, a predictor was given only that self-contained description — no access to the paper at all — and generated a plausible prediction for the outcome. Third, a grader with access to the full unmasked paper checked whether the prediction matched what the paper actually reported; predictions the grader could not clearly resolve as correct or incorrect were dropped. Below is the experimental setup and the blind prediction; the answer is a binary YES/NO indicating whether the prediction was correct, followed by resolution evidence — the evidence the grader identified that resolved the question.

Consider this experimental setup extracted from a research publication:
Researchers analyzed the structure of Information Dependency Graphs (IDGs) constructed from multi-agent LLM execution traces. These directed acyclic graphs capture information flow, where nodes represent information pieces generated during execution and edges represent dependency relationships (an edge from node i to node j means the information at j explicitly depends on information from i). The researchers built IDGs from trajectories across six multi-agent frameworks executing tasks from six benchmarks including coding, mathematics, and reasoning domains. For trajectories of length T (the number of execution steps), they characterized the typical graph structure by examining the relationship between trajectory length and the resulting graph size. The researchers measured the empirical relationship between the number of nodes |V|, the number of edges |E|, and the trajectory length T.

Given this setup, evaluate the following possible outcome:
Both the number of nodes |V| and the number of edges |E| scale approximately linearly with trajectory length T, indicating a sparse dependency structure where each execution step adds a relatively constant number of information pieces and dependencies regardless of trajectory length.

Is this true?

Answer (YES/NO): YES